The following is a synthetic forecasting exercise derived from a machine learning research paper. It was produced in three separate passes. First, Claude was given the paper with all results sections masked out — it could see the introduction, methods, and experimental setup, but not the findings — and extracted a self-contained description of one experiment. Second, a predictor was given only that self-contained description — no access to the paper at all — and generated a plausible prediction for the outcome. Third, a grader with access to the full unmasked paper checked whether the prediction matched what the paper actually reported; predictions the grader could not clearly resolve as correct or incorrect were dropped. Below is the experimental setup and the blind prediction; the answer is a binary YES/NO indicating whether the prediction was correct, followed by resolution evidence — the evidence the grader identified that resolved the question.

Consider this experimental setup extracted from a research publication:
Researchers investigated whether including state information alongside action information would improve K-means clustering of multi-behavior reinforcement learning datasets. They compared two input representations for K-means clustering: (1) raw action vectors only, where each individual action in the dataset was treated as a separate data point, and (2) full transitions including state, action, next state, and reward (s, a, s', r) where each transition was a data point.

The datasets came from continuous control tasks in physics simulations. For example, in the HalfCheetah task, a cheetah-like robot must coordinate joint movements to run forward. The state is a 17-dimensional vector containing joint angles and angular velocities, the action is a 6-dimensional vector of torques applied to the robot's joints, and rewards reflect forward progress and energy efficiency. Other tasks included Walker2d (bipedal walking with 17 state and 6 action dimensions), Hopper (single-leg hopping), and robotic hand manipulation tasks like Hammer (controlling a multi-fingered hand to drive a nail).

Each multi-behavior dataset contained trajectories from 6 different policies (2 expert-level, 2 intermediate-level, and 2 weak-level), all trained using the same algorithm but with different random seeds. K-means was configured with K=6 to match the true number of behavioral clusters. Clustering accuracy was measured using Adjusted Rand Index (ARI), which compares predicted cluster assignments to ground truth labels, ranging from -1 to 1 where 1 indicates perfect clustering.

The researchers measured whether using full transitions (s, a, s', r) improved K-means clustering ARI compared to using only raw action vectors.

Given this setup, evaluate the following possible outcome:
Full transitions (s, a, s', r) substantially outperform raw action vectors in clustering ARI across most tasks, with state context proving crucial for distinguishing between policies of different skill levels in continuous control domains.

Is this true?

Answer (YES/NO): NO